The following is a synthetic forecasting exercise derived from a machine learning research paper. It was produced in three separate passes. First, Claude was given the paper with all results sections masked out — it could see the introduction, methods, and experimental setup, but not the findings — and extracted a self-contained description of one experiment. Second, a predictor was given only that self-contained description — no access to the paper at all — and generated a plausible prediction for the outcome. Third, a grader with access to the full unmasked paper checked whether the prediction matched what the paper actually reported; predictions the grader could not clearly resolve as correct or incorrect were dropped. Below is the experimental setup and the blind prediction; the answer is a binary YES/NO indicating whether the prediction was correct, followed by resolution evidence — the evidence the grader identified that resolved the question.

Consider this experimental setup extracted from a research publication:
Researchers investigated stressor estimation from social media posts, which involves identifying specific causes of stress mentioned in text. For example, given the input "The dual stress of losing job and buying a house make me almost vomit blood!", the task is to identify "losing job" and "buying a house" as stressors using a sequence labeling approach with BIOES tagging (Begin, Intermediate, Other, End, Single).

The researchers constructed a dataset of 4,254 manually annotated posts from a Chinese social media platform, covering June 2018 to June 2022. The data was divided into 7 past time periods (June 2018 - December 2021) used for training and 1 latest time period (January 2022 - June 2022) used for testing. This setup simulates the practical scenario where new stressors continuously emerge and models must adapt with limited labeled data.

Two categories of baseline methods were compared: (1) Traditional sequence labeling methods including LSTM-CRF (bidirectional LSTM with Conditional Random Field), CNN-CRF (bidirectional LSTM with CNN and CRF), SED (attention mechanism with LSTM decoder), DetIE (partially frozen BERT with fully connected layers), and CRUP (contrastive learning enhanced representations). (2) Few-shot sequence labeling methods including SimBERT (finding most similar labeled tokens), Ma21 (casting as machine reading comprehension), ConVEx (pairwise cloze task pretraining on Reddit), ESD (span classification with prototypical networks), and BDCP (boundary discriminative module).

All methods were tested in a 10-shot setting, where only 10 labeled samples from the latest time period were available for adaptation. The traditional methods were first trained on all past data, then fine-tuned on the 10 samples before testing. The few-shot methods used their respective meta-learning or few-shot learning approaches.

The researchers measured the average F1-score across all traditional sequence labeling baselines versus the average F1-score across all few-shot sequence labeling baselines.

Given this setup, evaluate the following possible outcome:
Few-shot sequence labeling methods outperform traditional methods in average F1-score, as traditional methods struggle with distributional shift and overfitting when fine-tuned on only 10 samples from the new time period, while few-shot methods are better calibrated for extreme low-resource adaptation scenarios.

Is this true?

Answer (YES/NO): YES